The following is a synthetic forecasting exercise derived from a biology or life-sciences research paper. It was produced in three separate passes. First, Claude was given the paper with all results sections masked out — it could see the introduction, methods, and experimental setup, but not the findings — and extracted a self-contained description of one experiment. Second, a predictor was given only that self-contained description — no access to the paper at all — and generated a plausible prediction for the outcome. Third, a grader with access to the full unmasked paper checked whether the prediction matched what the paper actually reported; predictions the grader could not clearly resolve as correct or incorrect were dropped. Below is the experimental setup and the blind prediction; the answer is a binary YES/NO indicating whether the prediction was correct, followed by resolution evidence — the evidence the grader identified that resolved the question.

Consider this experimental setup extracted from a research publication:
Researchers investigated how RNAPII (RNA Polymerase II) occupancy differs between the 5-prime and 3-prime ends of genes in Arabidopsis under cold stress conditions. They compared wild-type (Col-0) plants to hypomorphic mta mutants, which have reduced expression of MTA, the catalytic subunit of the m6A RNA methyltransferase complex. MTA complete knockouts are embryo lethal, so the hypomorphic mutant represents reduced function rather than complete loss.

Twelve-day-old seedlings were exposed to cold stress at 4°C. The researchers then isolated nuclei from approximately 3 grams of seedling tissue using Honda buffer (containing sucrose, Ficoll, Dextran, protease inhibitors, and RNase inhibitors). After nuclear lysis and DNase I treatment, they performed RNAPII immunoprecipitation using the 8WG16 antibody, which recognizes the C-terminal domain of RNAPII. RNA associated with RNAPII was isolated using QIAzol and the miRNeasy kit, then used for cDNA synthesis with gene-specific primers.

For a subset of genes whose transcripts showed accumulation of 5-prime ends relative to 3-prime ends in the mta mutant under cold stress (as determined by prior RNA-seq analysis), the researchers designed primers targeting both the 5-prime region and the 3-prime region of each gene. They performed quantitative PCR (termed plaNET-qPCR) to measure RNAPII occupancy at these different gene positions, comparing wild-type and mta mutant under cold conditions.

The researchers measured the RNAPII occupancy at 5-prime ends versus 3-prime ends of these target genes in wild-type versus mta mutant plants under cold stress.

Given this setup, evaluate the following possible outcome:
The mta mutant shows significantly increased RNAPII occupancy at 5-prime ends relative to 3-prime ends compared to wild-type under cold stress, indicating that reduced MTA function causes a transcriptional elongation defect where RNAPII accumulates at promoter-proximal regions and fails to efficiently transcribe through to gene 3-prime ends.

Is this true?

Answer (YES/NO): NO